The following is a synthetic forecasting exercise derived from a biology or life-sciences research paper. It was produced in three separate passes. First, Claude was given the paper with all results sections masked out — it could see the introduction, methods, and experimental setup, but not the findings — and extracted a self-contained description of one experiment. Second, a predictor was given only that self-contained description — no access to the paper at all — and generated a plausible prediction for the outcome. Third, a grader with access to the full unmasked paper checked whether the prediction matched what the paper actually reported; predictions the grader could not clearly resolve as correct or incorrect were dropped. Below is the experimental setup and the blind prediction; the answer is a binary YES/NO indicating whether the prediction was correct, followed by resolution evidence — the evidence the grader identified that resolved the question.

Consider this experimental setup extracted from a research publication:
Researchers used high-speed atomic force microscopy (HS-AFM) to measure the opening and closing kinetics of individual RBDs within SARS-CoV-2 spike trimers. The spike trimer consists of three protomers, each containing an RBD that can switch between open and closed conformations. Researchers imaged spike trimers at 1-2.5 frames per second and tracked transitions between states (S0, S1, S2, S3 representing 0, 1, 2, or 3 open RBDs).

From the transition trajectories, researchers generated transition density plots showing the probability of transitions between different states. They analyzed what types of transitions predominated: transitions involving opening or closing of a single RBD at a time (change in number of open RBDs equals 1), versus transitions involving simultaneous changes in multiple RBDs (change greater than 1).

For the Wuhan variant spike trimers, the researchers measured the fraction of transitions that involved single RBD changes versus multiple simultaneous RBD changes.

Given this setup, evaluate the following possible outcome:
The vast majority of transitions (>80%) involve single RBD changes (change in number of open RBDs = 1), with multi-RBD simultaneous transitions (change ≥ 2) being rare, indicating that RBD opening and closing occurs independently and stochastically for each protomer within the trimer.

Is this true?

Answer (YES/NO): YES